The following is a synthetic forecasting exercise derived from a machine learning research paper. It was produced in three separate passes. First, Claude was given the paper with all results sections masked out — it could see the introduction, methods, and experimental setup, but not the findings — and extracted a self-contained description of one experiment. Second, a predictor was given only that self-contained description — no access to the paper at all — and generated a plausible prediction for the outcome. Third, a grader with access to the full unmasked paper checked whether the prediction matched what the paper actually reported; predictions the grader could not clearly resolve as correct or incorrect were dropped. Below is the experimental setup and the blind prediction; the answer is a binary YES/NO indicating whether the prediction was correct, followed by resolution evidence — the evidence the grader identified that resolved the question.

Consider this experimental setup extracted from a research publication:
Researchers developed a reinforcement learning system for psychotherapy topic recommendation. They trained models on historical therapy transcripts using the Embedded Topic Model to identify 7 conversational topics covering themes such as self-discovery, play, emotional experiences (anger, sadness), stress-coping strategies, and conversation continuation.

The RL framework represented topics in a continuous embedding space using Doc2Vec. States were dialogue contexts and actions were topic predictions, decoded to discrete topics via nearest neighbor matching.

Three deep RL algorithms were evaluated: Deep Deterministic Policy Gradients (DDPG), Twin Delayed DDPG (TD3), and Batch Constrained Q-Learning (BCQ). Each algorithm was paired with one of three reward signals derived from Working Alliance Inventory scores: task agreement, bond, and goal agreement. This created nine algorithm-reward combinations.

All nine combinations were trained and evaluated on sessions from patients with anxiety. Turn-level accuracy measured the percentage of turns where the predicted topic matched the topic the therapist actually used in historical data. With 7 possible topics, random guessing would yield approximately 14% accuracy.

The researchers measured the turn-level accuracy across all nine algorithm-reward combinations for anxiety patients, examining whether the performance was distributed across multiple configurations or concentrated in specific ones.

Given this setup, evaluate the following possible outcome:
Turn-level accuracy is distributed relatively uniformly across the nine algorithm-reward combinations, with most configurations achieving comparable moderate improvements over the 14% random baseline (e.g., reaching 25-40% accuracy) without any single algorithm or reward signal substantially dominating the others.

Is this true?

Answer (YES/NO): NO